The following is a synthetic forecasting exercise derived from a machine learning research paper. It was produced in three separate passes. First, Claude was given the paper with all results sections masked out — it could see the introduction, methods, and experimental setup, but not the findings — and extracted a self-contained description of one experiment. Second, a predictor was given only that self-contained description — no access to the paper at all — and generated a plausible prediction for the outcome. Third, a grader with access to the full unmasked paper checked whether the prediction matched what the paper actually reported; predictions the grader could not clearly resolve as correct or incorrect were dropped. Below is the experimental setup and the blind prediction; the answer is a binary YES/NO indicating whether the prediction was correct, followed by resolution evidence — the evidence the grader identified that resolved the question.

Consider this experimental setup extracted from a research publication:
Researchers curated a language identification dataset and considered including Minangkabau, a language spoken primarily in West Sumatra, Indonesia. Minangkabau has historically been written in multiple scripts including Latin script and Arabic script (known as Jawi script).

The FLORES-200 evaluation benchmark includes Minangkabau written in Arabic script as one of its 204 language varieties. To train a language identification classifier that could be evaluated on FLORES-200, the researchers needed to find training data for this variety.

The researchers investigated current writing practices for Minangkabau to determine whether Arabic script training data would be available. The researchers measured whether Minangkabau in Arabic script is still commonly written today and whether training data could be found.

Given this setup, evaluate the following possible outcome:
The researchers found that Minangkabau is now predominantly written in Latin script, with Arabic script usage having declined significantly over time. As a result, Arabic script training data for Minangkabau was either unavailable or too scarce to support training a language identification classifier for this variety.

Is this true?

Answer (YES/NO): YES